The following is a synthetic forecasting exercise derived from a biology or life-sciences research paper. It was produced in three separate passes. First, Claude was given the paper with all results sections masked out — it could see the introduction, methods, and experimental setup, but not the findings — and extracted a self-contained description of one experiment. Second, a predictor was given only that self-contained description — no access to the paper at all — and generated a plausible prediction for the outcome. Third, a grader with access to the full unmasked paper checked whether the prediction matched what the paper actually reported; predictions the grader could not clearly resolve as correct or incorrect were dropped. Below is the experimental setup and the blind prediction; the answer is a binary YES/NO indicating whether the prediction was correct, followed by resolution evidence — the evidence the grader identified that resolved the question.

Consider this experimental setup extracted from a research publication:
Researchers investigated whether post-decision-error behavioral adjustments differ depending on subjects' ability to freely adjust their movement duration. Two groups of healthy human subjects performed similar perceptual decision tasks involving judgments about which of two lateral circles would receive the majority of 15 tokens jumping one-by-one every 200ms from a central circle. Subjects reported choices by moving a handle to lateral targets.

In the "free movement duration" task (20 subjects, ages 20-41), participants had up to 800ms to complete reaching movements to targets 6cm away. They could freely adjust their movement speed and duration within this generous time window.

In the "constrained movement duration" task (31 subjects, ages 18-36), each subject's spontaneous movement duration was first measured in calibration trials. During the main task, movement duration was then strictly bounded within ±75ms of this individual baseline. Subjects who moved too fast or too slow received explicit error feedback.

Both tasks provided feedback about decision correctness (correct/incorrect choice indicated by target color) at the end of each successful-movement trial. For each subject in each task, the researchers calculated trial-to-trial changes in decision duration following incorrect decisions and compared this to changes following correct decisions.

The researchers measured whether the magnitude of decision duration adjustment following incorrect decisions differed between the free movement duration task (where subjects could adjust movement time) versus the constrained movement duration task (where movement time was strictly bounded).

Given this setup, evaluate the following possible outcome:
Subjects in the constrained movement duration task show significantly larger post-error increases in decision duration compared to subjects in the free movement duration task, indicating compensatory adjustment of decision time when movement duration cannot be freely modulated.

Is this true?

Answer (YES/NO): NO